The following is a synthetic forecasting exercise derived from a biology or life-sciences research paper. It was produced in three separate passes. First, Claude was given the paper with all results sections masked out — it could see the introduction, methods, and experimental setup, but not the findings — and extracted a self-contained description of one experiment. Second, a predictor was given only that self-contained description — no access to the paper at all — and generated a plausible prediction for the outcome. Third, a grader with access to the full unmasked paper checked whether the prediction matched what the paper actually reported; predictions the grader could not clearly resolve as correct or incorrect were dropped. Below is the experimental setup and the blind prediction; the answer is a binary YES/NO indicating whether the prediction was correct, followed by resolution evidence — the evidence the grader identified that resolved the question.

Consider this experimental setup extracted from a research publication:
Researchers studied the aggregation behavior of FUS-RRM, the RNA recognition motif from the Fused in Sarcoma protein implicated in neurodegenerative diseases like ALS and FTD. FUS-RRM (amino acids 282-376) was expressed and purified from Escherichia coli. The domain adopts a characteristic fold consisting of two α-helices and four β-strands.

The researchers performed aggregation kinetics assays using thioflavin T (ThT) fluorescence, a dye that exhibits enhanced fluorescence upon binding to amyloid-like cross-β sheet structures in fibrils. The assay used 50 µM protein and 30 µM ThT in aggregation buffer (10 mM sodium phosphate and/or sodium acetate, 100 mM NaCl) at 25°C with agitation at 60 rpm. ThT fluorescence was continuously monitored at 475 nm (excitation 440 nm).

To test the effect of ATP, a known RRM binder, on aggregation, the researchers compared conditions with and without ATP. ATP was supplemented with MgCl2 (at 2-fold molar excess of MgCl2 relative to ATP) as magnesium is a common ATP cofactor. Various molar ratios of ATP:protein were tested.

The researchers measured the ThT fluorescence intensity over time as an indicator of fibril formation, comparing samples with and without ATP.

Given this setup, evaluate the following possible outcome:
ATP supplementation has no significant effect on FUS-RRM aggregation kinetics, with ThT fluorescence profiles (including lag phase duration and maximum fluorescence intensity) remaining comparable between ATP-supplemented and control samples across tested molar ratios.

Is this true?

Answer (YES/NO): NO